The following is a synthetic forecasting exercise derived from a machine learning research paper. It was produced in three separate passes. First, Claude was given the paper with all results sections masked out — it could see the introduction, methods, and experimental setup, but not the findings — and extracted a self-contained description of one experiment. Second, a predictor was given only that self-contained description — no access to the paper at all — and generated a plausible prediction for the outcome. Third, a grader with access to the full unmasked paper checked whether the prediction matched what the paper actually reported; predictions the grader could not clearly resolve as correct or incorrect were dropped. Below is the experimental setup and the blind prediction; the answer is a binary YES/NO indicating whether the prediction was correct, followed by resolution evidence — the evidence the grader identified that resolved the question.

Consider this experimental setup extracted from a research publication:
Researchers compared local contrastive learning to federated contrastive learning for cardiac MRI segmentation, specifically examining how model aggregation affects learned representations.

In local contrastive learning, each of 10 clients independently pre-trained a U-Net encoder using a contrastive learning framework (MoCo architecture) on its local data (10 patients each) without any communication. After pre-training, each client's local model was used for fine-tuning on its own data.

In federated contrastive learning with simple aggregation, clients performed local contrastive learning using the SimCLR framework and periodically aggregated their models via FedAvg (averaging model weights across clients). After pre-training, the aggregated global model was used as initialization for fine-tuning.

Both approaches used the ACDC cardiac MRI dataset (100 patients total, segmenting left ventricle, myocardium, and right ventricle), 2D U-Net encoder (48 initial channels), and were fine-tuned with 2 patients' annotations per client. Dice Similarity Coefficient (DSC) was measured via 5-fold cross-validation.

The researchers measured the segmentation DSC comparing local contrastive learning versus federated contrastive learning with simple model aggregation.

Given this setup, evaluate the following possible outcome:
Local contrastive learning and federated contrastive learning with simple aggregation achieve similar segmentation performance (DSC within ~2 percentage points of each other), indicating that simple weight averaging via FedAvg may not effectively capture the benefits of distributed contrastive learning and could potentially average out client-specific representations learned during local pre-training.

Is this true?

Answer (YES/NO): YES